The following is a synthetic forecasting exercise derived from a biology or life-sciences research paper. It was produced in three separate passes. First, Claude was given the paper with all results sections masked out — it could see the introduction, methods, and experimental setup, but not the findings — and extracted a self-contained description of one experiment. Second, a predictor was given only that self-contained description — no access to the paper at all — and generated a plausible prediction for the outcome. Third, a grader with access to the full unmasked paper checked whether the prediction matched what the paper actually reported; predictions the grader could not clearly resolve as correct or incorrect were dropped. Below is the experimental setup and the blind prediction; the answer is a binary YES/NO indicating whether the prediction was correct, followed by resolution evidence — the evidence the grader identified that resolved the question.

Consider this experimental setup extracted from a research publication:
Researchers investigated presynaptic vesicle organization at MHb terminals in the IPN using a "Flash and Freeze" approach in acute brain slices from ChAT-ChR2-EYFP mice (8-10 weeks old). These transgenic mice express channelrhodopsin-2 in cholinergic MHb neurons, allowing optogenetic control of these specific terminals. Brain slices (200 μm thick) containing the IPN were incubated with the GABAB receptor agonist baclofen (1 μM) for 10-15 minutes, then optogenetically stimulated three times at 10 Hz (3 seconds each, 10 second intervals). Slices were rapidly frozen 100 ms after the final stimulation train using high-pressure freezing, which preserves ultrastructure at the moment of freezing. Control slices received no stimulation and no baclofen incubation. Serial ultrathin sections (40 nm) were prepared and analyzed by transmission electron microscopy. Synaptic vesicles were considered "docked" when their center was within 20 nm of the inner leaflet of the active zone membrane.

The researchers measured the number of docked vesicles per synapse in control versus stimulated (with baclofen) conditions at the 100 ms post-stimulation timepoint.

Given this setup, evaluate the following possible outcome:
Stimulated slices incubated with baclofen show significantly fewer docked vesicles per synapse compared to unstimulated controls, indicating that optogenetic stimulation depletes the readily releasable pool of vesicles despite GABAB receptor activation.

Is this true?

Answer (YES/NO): NO